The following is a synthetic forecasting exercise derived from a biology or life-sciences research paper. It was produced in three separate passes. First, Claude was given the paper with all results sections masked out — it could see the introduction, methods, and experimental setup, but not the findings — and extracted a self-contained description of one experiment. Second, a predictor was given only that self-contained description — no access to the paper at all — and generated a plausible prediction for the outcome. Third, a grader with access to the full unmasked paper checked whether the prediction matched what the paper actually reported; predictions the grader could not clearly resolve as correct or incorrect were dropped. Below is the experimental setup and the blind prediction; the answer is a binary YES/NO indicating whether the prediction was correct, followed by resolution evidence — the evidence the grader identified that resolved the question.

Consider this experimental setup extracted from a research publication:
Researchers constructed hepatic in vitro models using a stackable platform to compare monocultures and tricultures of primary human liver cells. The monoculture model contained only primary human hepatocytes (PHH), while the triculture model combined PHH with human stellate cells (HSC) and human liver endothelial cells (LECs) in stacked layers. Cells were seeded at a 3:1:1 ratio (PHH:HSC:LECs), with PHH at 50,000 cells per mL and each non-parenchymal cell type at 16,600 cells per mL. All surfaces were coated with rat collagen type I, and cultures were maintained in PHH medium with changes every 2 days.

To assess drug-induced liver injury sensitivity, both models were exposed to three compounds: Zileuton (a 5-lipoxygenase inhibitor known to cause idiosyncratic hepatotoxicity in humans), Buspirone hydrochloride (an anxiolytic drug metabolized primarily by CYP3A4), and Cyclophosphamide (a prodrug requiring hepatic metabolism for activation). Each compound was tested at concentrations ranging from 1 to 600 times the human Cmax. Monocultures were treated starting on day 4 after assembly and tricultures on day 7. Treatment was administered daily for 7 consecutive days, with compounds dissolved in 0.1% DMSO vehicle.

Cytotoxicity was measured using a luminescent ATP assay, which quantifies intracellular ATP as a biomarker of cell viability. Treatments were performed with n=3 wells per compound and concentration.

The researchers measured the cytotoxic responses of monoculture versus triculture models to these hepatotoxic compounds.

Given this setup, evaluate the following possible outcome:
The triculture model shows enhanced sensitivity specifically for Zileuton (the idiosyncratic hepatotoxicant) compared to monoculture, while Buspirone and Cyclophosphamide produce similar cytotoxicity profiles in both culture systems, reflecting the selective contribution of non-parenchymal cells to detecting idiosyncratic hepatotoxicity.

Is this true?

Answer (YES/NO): NO